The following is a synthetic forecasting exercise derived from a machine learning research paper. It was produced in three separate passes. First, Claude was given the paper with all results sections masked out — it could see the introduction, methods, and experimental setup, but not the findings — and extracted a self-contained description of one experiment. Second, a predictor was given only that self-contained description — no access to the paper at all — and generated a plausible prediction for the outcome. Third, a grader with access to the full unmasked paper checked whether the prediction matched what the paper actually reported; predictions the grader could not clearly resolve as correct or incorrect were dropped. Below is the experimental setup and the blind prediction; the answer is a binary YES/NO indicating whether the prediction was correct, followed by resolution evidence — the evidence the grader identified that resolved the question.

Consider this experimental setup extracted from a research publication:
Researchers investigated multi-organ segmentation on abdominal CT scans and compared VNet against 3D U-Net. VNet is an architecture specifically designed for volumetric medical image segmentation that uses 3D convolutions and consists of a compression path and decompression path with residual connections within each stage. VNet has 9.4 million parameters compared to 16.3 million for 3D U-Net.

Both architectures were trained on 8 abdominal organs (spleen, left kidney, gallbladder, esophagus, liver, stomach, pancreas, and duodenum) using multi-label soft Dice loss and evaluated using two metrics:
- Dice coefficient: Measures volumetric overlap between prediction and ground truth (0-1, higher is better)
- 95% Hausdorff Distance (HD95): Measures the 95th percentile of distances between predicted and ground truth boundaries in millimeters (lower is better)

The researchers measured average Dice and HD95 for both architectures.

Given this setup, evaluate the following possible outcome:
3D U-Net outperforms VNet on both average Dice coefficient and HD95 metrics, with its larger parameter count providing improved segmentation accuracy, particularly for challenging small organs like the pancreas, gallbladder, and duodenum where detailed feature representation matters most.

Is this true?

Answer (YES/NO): NO